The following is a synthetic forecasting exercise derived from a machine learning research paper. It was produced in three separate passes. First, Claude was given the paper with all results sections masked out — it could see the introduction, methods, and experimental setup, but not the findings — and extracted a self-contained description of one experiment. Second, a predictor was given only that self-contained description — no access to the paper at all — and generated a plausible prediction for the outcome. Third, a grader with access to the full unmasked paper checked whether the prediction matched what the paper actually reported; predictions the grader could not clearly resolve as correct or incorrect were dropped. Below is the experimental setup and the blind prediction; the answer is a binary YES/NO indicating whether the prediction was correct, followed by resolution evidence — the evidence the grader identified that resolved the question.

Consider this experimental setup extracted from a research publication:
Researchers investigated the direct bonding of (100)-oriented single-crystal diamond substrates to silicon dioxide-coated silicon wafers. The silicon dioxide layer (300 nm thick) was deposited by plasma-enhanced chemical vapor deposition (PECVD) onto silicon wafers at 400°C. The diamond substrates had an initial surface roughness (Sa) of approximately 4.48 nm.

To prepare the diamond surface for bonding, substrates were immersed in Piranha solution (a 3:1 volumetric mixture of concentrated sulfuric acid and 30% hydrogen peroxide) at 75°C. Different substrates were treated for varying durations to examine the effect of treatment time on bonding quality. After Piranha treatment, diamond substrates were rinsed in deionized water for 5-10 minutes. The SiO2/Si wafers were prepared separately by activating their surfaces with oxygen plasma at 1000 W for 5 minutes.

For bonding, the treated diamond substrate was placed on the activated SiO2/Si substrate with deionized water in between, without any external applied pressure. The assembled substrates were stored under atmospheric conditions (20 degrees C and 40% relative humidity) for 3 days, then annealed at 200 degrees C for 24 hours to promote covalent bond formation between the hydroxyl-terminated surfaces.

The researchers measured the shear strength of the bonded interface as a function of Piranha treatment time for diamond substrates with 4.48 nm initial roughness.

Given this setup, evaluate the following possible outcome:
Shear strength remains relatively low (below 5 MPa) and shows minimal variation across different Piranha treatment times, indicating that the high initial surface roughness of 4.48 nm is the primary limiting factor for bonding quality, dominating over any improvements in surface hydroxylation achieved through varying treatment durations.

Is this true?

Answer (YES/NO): NO